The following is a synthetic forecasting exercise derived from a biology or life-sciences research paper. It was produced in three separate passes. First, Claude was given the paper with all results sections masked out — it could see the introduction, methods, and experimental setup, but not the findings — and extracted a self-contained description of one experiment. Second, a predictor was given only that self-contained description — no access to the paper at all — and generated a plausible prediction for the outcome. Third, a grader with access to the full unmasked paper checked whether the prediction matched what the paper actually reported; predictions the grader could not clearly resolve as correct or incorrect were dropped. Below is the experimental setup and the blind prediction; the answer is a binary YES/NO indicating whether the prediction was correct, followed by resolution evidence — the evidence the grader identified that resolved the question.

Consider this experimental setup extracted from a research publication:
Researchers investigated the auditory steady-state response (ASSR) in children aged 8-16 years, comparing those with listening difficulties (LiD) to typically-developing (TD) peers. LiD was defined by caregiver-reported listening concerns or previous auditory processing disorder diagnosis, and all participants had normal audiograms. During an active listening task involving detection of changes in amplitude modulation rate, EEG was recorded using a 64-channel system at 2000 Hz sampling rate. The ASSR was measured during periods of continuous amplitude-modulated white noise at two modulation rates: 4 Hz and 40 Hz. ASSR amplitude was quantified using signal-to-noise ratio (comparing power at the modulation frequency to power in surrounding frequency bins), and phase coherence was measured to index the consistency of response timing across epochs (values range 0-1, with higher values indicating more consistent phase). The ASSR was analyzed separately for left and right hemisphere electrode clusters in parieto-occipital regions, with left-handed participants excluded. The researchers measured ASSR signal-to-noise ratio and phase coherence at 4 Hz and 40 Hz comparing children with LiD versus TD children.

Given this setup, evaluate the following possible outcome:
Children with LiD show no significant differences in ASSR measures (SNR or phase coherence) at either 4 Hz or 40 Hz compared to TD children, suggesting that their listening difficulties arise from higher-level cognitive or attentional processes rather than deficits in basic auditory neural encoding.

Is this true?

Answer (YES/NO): YES